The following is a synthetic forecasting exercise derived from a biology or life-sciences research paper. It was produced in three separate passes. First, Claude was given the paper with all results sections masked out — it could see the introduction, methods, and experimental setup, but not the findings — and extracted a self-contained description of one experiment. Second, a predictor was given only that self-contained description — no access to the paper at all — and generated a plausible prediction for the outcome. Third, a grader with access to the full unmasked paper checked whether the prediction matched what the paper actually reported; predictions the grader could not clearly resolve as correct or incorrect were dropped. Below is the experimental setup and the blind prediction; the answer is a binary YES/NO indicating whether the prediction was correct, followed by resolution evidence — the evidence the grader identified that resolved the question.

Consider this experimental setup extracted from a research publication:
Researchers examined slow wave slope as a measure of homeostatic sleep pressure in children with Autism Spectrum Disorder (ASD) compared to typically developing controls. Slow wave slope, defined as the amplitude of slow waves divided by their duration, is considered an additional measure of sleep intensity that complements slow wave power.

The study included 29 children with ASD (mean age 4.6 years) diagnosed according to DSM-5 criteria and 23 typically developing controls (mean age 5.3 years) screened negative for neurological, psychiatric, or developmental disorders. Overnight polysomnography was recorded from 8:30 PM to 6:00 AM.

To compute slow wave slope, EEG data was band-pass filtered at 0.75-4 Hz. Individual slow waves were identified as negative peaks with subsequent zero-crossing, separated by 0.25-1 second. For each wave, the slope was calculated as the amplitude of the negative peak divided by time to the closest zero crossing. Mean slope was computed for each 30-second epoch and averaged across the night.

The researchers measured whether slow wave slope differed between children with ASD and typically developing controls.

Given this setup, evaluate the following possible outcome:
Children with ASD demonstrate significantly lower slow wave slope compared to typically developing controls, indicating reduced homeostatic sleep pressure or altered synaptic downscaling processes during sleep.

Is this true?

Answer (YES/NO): YES